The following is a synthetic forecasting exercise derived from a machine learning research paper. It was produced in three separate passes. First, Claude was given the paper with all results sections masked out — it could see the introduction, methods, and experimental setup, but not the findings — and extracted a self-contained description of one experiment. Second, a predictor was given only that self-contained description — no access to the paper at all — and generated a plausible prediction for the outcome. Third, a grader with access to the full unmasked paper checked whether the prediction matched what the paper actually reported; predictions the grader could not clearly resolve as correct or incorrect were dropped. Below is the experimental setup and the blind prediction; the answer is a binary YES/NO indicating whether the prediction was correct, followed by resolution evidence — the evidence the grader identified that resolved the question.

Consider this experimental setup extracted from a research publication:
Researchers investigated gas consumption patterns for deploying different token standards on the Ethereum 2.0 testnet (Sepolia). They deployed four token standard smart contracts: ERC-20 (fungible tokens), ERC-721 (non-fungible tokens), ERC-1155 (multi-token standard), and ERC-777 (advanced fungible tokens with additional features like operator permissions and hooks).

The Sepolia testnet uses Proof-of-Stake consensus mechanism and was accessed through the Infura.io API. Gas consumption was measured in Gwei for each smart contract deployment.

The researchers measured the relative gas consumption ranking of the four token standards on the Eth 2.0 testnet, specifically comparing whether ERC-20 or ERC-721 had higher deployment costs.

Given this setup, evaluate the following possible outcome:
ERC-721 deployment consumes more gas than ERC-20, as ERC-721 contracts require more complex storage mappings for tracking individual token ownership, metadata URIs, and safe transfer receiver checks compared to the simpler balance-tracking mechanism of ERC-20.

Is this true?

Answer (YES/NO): NO